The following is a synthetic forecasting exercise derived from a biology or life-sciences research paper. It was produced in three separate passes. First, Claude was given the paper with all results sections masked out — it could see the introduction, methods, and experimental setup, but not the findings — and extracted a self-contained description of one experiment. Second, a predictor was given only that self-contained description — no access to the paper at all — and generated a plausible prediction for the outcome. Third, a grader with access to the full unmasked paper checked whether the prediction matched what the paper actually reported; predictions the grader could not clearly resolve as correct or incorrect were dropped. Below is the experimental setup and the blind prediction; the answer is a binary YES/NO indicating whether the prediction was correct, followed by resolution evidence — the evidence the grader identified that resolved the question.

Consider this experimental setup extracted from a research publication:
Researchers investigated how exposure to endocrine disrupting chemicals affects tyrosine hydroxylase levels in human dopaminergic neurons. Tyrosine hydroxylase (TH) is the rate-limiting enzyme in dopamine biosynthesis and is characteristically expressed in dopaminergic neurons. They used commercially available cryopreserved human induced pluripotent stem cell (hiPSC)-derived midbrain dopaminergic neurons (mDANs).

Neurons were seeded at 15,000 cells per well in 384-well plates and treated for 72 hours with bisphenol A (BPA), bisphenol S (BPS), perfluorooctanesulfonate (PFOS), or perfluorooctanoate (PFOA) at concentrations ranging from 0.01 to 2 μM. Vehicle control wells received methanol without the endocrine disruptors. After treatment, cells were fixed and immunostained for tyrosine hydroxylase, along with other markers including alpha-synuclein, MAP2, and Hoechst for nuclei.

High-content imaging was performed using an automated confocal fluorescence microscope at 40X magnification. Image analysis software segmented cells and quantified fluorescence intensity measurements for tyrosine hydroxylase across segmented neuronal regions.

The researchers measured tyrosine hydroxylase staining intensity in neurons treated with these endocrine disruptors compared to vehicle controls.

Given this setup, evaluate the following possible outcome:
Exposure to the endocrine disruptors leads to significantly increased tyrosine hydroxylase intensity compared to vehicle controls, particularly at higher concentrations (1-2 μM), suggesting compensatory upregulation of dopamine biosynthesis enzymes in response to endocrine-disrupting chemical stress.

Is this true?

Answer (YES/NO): YES